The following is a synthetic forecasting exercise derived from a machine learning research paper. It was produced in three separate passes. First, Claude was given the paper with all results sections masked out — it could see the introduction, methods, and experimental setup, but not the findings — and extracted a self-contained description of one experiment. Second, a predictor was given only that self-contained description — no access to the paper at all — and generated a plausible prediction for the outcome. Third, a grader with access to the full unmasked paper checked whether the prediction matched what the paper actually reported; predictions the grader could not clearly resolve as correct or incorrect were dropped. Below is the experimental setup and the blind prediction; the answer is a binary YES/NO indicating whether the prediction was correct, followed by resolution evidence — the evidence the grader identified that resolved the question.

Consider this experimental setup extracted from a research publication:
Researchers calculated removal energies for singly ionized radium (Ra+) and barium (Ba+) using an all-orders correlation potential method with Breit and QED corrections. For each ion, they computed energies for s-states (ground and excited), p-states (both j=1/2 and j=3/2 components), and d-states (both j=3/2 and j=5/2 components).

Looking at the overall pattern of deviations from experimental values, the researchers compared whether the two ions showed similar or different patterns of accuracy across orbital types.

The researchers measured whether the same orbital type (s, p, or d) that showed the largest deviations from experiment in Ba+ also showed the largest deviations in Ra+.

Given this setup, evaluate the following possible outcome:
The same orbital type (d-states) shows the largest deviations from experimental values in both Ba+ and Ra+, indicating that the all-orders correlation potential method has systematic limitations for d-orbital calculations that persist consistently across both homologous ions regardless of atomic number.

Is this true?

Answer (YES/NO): YES